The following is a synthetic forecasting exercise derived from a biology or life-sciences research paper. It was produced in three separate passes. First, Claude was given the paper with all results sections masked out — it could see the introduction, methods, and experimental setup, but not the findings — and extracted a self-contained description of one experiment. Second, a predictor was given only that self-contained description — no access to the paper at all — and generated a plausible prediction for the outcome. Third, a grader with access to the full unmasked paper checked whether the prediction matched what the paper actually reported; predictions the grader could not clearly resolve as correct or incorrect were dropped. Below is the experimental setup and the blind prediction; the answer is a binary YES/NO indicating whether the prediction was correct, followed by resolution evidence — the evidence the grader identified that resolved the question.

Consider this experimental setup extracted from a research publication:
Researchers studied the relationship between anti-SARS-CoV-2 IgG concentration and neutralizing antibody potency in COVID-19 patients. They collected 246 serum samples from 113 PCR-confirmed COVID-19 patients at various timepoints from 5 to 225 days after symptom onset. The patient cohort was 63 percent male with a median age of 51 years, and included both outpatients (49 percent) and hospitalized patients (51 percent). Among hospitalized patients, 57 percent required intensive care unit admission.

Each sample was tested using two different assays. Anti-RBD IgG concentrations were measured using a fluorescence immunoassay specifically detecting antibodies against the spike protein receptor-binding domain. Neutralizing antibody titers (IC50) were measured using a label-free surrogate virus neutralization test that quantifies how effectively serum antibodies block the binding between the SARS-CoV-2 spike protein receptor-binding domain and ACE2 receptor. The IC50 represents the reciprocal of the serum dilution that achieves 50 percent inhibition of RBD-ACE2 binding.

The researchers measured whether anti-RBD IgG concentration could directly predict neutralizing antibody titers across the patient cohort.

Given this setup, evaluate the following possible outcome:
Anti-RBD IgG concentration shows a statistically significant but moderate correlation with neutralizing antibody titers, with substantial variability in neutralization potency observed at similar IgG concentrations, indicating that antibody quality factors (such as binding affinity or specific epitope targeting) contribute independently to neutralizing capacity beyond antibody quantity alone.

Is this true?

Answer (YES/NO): NO